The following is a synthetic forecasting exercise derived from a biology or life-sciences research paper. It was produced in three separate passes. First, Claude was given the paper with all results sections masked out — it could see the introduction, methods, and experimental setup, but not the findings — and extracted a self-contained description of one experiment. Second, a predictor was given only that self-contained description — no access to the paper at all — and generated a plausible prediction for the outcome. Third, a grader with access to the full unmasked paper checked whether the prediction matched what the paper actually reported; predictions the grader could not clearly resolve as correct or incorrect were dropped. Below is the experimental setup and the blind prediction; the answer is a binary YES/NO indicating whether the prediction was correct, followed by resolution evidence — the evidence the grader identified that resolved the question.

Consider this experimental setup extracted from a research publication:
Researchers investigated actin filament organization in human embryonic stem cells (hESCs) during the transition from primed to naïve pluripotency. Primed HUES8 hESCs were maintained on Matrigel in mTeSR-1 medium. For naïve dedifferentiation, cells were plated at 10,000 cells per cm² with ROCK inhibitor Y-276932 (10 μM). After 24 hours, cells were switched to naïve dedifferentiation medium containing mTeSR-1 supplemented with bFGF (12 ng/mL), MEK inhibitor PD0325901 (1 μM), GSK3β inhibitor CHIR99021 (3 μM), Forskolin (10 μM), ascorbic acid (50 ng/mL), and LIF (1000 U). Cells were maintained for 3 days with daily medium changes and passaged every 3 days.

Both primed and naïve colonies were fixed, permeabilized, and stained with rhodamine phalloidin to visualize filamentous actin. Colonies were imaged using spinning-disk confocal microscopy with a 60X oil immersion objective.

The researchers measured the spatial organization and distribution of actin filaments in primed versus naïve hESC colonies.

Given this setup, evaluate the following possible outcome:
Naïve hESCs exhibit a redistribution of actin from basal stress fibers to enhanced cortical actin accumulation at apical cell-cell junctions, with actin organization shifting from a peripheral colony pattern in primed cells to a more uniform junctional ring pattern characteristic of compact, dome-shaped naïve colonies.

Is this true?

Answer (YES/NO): NO